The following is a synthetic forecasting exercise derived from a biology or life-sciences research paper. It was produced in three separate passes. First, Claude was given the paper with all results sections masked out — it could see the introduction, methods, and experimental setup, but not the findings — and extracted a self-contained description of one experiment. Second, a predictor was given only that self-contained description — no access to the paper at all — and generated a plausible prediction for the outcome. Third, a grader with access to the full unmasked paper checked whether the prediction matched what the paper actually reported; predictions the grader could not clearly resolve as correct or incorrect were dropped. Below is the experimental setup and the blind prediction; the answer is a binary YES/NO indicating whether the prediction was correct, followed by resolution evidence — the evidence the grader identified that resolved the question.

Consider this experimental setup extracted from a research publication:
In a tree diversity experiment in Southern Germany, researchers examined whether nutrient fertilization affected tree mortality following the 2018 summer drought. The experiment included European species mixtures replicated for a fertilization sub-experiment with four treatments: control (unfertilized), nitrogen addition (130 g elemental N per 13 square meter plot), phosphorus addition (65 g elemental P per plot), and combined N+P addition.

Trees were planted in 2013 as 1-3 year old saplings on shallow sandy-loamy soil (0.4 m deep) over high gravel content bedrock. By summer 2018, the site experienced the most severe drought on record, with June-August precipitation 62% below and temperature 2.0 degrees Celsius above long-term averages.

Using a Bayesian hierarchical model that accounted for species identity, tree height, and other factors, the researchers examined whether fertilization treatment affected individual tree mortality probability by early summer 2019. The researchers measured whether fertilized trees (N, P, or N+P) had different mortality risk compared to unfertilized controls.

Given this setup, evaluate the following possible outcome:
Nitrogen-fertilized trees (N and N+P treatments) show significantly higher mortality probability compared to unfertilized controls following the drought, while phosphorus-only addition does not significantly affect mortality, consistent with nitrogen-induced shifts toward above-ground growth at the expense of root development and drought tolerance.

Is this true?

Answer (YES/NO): NO